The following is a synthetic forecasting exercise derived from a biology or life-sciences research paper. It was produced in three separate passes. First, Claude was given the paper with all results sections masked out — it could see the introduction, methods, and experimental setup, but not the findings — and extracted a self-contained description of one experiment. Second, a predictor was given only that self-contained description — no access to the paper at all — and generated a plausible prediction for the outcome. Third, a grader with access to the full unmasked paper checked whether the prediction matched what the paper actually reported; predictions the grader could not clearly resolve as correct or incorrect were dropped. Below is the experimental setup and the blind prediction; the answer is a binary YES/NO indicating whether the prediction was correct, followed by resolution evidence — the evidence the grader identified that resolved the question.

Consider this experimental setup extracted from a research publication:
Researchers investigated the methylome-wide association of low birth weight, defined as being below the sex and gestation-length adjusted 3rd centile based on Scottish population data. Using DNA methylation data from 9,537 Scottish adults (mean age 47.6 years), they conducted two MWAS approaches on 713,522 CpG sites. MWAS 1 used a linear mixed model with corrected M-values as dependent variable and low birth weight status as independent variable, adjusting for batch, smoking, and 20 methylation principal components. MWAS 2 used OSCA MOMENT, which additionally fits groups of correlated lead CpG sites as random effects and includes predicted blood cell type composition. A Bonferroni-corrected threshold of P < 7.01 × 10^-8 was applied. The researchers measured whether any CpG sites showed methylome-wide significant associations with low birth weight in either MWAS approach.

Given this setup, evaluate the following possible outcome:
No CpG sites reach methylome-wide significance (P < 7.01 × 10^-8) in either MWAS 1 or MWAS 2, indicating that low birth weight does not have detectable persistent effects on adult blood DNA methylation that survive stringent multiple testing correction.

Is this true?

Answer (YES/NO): NO